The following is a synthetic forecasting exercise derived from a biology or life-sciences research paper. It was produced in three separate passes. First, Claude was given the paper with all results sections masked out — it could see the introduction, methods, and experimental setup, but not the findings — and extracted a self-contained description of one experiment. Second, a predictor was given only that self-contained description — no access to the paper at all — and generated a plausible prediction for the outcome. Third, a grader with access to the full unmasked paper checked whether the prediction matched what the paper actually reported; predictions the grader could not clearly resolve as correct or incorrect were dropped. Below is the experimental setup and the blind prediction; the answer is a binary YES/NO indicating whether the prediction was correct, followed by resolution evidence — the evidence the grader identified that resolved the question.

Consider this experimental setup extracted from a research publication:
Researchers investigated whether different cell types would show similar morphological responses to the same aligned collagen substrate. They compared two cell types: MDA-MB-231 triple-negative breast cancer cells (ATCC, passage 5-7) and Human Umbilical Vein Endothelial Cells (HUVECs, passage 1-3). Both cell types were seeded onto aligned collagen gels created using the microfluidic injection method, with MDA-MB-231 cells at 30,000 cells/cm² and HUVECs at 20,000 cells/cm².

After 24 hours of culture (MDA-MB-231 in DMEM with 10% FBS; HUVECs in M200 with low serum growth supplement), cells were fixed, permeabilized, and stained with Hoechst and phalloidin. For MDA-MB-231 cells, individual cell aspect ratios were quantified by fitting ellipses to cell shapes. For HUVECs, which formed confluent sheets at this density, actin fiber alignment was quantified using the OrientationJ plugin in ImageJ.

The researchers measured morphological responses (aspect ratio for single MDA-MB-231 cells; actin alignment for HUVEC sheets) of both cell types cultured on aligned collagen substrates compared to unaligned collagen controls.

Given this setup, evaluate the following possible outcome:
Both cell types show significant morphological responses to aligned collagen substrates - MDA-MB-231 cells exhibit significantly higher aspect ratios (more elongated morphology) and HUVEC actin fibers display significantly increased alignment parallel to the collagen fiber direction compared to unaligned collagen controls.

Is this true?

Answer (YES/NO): YES